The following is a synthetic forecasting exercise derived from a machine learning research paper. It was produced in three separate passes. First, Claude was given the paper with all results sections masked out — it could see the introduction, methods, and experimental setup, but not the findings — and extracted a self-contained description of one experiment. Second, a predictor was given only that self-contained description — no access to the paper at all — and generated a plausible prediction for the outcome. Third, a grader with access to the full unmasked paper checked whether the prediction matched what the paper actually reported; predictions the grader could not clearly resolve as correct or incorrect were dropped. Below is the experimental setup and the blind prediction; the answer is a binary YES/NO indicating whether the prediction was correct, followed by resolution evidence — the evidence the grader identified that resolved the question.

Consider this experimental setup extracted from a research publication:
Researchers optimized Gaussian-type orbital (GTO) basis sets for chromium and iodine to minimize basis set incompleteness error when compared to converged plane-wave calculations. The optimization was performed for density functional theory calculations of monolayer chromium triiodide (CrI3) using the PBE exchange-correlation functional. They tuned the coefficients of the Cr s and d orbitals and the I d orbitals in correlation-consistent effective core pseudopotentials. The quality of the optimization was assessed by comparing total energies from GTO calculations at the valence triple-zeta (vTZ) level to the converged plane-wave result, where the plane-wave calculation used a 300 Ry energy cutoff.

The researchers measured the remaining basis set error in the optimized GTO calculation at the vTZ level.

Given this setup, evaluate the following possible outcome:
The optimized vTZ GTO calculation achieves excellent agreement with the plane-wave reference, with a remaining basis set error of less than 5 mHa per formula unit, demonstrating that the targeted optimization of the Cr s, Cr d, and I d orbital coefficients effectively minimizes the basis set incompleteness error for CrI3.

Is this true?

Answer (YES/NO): NO